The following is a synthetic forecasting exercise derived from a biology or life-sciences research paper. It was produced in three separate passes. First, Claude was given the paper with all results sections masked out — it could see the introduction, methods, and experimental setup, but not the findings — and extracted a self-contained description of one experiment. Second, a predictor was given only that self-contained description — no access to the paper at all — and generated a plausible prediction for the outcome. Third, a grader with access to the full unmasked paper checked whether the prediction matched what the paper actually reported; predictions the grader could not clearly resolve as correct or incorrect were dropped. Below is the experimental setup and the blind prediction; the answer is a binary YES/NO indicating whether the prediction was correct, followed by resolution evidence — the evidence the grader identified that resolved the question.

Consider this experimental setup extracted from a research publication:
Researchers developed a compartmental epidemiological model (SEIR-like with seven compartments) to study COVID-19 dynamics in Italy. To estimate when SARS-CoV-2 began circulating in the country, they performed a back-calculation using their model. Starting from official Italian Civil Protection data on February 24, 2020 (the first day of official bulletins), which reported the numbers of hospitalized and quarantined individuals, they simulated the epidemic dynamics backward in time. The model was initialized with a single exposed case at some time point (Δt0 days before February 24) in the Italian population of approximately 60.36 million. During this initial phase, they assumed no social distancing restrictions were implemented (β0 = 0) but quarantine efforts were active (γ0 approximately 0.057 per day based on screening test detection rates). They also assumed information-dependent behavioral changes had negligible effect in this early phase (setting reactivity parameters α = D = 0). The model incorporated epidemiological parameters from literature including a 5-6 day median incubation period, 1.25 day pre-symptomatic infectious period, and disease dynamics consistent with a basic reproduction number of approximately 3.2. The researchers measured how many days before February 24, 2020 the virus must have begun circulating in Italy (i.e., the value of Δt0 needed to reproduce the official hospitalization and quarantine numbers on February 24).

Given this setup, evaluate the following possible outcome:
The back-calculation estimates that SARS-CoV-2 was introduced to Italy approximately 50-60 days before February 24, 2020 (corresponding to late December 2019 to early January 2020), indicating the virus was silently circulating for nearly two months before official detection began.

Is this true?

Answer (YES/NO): NO